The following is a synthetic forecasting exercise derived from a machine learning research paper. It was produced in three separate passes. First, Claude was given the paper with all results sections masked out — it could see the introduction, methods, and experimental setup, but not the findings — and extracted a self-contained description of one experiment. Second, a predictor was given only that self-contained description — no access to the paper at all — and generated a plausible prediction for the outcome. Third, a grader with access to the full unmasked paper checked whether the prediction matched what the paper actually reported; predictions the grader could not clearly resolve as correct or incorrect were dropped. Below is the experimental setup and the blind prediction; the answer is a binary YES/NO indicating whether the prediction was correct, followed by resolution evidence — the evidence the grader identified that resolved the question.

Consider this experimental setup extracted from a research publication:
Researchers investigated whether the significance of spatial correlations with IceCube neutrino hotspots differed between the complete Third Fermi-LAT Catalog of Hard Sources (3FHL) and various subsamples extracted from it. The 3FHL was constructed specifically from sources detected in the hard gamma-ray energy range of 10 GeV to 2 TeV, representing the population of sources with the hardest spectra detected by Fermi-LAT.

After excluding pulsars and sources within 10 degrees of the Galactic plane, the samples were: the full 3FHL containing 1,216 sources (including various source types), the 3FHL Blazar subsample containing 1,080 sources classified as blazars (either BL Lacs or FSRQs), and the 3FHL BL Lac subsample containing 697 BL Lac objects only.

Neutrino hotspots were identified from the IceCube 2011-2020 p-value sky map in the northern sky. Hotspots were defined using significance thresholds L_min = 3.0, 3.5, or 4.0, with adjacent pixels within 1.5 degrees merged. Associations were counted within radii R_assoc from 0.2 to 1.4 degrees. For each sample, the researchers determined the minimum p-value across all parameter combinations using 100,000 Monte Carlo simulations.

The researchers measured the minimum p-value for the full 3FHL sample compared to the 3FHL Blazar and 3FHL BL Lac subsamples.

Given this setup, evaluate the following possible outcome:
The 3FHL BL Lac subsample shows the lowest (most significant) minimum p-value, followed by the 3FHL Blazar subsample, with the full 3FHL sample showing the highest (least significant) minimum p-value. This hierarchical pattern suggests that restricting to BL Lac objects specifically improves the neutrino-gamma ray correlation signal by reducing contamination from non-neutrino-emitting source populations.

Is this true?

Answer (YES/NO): NO